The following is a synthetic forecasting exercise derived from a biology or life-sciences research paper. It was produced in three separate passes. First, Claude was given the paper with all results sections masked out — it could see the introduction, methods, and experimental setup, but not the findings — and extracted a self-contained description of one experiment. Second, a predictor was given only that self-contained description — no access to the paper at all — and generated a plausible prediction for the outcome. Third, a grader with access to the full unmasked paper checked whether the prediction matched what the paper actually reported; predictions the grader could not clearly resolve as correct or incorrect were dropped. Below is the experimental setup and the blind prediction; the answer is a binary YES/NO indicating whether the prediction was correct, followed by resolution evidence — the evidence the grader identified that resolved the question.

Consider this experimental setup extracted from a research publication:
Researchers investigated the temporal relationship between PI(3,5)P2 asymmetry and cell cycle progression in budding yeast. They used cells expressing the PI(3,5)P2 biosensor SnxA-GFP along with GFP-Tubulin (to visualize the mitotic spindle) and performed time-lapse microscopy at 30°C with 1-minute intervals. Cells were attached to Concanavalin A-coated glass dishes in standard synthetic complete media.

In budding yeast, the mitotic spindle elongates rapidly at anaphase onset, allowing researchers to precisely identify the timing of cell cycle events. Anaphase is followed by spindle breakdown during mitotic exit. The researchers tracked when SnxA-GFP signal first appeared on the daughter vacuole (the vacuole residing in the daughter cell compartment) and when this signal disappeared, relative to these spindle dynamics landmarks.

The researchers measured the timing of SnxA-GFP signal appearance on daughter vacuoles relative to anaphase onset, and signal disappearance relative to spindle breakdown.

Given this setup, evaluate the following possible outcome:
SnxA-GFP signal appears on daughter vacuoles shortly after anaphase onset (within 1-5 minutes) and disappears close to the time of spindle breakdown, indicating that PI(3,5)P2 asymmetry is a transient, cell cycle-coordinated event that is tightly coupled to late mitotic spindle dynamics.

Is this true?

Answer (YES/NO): NO